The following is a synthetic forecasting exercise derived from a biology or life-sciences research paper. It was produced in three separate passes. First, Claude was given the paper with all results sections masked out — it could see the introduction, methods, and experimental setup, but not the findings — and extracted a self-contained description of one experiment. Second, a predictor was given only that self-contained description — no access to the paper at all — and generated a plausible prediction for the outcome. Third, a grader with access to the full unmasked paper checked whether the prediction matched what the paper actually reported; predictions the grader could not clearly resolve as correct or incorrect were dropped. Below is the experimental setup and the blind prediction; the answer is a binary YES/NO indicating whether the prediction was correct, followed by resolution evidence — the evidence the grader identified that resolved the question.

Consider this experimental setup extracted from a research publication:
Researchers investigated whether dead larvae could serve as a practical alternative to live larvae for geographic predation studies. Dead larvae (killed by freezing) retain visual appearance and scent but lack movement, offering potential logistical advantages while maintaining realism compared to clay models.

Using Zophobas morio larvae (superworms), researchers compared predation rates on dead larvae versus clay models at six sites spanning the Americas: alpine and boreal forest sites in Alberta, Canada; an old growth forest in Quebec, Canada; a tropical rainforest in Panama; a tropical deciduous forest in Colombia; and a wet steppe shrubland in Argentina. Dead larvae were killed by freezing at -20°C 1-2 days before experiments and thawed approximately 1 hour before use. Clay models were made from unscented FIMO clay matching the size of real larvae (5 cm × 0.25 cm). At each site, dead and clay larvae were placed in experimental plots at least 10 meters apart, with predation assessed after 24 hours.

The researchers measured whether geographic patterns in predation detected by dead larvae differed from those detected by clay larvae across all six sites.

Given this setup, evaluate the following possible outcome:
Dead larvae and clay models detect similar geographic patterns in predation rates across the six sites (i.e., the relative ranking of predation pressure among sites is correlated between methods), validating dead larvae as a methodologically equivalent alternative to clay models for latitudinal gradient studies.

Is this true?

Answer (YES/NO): NO